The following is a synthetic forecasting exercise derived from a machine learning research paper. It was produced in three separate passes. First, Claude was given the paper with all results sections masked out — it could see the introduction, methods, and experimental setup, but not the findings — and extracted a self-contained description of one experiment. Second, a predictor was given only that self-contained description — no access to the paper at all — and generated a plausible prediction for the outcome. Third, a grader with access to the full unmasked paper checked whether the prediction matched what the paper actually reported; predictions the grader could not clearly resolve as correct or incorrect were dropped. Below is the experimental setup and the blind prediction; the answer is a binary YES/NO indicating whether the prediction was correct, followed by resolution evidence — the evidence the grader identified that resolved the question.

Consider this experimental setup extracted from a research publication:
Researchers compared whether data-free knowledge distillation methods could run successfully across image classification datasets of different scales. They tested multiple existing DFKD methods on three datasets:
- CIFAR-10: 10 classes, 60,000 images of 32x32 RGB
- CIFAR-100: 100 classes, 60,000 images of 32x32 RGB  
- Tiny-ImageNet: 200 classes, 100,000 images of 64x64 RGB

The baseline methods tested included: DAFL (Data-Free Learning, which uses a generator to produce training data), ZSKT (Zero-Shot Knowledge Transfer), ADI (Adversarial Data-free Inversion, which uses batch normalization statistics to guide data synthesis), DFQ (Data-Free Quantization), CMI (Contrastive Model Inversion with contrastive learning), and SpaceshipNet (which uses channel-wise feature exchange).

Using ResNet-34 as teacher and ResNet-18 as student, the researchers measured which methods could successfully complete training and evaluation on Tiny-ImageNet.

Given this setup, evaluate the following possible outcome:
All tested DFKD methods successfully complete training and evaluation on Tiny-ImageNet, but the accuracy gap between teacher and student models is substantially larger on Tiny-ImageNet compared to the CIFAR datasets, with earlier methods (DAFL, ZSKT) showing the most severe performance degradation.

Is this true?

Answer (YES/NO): NO